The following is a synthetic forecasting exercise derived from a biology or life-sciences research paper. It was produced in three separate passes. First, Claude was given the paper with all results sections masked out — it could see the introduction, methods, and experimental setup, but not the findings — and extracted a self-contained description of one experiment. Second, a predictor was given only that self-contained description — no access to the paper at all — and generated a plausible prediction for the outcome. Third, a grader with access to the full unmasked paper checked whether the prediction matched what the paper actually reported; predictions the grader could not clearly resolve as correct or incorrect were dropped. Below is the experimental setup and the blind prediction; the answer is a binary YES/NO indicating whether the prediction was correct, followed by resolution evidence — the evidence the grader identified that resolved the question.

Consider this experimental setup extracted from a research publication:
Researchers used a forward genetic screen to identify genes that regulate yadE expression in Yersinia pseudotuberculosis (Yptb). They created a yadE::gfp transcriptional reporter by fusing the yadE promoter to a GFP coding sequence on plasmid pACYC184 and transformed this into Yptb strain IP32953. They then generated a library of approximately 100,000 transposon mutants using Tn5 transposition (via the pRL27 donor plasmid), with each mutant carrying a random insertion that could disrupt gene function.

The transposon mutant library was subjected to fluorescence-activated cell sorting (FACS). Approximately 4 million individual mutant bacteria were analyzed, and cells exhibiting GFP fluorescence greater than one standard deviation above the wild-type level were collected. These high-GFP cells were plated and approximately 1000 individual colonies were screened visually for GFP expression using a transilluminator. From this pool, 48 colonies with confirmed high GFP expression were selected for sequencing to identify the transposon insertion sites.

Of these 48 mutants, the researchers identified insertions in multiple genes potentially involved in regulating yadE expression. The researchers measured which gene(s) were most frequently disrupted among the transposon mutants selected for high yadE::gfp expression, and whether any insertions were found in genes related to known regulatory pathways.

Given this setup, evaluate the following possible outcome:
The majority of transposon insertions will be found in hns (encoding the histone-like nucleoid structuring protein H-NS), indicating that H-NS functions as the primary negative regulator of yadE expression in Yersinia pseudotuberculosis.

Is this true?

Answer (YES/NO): NO